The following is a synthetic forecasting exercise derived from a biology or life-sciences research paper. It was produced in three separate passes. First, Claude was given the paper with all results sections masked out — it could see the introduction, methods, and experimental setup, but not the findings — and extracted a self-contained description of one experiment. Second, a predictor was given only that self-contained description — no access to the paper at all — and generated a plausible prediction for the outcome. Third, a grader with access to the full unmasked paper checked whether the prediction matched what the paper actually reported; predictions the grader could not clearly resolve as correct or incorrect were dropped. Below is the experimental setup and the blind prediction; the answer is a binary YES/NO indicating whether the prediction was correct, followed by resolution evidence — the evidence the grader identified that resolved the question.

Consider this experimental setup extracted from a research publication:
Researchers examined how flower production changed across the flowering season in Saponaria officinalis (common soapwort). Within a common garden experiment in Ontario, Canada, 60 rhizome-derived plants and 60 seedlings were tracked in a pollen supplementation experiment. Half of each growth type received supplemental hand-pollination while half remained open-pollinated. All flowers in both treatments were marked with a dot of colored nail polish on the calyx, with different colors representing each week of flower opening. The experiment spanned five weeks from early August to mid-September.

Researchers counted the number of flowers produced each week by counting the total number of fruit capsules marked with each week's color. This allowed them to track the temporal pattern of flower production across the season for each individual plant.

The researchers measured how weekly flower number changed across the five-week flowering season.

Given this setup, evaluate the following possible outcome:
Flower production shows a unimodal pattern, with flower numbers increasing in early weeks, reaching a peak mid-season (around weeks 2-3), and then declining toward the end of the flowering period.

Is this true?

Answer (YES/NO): NO